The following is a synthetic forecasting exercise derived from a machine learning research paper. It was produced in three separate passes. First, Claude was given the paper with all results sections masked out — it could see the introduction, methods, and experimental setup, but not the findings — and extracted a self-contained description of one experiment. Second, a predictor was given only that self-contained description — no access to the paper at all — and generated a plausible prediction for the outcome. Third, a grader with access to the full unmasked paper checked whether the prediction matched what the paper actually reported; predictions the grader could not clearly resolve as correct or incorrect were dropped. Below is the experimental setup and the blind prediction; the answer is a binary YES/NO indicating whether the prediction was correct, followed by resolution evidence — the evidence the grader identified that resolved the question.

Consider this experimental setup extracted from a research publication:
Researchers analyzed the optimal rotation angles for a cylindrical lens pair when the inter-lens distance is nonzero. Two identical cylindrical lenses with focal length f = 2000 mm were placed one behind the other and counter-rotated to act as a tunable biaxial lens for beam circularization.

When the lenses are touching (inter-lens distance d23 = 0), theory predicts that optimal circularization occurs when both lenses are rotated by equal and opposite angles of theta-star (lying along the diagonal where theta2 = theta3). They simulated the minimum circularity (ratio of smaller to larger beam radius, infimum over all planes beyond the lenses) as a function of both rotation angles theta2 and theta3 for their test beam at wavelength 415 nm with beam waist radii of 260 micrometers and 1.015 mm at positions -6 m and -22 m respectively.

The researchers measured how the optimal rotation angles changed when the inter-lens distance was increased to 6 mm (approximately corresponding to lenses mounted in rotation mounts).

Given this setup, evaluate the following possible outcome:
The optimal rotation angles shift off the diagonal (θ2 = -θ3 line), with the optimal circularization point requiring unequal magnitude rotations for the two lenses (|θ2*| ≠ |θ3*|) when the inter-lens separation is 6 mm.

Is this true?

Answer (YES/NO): NO